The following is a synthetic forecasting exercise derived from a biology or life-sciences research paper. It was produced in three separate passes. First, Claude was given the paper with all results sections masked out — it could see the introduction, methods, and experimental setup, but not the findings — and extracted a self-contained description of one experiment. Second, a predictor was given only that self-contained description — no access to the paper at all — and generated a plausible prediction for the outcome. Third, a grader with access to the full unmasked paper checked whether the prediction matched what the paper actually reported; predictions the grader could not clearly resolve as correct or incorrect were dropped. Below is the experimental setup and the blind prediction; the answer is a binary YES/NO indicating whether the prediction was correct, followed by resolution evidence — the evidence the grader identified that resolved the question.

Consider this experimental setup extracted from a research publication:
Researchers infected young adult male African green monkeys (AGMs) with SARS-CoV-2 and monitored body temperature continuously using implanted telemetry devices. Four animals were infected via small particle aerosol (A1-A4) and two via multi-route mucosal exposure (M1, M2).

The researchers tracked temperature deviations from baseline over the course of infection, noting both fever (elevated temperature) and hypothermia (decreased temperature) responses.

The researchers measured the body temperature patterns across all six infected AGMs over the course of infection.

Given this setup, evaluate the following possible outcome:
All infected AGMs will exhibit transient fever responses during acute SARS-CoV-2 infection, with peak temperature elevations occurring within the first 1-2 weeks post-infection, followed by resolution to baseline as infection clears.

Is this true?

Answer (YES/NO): NO